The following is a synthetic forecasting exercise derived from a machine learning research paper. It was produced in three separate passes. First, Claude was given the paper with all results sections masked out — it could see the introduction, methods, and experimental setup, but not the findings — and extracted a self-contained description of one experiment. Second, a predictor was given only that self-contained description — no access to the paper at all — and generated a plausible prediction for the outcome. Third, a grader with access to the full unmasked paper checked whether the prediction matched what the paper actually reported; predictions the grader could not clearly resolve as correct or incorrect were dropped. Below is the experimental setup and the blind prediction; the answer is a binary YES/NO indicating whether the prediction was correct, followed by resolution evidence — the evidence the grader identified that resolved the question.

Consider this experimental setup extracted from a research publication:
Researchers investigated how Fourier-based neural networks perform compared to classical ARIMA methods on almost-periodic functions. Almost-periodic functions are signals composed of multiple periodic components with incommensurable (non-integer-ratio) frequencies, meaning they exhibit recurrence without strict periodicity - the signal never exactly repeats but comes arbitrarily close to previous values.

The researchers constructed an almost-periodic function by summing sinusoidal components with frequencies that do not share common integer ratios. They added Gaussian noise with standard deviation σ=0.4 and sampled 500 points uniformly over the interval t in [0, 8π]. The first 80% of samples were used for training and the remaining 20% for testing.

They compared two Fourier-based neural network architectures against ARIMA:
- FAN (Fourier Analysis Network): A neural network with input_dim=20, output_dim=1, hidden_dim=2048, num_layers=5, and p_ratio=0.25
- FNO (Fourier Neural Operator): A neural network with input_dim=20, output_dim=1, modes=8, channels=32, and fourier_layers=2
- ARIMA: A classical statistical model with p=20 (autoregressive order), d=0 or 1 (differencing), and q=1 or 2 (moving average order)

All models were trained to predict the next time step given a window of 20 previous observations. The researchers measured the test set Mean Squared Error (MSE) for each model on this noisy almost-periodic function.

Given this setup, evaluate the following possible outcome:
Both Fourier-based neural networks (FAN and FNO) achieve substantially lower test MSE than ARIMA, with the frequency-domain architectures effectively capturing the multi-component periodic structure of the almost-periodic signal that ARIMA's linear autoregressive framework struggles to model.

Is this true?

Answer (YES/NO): NO